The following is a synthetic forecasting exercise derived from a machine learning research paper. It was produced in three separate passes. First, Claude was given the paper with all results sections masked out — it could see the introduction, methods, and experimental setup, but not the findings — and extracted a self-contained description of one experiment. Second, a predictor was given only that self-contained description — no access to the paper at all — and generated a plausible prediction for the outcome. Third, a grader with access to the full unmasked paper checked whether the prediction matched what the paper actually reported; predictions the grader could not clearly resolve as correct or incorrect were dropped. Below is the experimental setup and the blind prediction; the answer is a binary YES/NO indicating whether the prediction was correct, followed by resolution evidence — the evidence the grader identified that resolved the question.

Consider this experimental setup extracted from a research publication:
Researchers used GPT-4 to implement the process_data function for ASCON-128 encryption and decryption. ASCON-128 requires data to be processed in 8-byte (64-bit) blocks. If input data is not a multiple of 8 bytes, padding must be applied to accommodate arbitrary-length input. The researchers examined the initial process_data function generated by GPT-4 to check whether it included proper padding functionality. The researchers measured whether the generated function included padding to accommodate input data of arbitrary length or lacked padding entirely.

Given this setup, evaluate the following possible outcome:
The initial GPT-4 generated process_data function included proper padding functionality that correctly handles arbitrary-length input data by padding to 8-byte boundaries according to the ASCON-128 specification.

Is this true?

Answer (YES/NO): NO